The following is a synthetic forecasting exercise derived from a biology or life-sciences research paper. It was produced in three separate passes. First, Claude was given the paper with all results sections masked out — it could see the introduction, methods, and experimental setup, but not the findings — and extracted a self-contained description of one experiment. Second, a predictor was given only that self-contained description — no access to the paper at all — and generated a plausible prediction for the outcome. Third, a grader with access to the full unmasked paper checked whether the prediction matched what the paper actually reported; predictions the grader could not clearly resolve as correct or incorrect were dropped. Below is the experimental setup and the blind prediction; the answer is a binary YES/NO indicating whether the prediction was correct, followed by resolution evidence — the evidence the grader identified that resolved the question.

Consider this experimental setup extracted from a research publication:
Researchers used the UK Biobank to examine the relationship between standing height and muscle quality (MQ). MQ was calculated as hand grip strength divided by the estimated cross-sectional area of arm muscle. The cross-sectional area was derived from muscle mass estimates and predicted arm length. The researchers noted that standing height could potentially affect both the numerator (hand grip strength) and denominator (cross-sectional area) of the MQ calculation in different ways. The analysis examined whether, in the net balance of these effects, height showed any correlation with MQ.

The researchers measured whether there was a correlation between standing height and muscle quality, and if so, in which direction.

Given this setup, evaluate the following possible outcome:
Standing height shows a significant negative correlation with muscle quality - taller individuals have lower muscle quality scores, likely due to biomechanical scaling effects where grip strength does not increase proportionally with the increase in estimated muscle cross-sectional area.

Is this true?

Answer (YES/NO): NO